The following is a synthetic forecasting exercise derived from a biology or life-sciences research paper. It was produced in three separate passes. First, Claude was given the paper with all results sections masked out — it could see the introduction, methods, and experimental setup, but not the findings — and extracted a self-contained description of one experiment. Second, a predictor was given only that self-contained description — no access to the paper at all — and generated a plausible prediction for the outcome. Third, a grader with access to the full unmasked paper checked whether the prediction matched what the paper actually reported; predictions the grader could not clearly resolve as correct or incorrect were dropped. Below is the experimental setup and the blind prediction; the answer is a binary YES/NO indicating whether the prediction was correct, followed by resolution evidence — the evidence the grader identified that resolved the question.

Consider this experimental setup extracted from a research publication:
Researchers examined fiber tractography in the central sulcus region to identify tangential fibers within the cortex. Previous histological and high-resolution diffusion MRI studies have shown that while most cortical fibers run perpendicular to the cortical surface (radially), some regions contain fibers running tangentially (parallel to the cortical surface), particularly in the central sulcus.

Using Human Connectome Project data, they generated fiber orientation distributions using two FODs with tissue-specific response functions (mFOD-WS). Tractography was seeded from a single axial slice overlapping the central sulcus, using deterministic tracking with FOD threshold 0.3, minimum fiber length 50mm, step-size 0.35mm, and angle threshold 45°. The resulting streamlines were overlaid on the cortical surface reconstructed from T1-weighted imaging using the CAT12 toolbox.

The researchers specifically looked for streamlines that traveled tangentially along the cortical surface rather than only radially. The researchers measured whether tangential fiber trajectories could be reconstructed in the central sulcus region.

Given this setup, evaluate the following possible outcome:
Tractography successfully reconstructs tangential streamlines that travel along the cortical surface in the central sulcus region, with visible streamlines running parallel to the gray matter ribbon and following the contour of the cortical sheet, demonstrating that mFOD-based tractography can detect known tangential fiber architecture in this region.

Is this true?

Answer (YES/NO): YES